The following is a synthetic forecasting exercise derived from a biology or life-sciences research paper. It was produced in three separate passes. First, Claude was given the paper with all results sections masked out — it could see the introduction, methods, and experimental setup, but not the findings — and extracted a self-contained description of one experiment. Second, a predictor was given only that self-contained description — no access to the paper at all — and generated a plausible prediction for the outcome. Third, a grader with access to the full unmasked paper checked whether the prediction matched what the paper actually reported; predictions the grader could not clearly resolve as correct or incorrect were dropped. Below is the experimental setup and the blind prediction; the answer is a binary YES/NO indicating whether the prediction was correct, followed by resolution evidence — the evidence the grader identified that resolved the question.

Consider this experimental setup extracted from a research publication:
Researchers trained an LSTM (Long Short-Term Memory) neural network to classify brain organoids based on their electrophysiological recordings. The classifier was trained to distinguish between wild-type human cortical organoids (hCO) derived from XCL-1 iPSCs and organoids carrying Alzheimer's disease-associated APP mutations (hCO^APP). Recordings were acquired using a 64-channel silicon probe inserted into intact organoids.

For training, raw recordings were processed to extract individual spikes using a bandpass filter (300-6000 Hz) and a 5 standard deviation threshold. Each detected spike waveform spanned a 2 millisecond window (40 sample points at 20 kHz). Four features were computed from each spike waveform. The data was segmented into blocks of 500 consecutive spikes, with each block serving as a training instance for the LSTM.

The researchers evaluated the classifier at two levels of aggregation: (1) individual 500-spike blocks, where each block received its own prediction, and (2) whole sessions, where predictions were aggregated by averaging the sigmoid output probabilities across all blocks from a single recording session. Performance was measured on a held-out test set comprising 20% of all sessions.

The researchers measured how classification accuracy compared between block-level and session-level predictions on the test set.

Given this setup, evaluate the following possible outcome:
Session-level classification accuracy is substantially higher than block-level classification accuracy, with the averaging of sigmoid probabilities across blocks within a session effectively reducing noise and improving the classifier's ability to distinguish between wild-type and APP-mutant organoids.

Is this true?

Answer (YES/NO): YES